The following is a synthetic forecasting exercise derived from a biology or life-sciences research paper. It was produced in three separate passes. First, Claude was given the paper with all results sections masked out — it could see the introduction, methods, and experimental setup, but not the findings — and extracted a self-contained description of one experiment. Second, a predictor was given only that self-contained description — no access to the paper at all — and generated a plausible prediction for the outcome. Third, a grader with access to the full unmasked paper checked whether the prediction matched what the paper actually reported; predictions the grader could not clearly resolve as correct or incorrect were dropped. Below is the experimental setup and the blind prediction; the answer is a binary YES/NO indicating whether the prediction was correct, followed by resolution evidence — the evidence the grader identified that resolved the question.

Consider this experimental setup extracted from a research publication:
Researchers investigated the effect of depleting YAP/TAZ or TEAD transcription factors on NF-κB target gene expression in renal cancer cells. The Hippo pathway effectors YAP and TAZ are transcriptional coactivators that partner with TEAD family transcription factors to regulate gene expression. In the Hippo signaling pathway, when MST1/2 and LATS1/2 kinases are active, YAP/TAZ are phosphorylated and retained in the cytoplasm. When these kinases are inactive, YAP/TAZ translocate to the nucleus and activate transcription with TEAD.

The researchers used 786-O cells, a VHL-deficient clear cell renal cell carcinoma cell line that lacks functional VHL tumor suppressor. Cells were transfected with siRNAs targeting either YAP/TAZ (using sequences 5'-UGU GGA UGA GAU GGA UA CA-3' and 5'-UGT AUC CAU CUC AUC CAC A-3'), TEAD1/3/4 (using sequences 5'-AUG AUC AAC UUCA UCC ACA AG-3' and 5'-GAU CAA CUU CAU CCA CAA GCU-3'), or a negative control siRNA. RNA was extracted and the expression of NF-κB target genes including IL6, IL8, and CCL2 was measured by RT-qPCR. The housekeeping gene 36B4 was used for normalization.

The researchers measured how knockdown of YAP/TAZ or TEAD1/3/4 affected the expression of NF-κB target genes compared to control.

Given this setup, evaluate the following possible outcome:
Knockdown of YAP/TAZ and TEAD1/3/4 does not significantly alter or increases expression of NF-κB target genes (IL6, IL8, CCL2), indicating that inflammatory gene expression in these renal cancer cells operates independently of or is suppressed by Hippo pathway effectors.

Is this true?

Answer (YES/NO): YES